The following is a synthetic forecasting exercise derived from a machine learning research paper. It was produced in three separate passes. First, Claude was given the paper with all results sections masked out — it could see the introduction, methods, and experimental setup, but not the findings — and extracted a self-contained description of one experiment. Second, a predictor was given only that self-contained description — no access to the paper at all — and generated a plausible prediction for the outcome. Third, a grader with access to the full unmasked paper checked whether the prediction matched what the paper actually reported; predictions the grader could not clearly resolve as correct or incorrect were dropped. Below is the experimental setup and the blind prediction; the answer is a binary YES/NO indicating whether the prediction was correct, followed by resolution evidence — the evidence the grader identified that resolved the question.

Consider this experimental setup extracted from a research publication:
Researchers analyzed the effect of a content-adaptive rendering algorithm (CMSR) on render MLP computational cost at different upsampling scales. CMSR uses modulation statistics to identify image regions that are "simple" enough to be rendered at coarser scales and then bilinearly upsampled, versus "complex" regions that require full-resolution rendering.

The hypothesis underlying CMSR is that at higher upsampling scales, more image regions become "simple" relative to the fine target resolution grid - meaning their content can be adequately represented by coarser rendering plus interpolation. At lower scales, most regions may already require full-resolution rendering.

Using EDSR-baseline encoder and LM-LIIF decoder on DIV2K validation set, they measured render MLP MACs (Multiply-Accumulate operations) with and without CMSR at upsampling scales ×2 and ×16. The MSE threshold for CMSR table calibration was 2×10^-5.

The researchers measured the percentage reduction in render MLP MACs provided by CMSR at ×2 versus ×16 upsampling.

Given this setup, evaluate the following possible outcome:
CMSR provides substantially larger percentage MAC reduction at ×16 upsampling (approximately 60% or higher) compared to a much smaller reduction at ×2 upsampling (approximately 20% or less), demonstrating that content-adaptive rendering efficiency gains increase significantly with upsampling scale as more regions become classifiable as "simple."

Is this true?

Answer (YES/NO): YES